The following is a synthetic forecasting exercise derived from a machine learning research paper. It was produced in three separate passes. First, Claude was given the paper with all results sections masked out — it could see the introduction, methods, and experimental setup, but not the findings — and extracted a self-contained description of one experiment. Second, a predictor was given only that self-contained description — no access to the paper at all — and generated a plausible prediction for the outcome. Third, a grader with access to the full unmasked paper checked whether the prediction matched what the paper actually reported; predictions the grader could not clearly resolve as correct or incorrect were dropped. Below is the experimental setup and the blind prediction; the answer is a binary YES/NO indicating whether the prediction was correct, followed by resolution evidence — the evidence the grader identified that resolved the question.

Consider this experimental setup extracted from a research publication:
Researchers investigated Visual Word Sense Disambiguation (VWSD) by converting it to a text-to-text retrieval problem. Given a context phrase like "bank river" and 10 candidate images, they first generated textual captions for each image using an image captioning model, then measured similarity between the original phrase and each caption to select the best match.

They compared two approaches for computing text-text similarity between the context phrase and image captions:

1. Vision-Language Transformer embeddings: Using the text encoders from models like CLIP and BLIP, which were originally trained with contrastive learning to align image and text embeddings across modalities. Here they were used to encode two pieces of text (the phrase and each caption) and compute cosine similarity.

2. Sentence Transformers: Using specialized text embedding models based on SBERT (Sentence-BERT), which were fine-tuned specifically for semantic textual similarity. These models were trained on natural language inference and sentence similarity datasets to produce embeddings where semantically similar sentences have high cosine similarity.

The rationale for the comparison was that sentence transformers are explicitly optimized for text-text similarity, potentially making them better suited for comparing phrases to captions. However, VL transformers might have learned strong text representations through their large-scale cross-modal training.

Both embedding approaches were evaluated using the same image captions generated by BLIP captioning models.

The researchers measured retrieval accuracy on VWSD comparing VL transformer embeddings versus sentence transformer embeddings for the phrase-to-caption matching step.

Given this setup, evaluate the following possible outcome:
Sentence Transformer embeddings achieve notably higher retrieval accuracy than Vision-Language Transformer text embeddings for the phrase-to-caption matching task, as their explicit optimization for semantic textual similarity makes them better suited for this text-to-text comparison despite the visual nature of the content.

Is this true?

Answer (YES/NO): NO